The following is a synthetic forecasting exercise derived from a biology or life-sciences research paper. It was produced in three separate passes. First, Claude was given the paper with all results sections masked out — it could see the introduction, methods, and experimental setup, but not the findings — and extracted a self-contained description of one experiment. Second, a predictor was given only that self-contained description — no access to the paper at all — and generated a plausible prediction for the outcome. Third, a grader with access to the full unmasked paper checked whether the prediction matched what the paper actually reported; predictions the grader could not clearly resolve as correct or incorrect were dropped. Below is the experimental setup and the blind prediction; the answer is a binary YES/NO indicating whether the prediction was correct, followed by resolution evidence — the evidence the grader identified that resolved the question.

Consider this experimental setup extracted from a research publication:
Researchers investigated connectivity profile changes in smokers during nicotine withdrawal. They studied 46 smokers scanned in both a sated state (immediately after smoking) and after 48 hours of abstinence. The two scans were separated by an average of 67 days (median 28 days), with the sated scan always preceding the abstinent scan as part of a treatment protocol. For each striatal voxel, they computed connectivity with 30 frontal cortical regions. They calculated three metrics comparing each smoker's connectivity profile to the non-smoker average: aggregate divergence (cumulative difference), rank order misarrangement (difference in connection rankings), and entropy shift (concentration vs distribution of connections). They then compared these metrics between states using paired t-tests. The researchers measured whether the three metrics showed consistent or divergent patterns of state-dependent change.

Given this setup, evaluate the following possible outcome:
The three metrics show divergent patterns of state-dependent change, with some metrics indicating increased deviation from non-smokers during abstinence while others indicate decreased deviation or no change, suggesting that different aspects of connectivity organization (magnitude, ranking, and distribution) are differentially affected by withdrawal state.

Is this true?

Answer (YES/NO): YES